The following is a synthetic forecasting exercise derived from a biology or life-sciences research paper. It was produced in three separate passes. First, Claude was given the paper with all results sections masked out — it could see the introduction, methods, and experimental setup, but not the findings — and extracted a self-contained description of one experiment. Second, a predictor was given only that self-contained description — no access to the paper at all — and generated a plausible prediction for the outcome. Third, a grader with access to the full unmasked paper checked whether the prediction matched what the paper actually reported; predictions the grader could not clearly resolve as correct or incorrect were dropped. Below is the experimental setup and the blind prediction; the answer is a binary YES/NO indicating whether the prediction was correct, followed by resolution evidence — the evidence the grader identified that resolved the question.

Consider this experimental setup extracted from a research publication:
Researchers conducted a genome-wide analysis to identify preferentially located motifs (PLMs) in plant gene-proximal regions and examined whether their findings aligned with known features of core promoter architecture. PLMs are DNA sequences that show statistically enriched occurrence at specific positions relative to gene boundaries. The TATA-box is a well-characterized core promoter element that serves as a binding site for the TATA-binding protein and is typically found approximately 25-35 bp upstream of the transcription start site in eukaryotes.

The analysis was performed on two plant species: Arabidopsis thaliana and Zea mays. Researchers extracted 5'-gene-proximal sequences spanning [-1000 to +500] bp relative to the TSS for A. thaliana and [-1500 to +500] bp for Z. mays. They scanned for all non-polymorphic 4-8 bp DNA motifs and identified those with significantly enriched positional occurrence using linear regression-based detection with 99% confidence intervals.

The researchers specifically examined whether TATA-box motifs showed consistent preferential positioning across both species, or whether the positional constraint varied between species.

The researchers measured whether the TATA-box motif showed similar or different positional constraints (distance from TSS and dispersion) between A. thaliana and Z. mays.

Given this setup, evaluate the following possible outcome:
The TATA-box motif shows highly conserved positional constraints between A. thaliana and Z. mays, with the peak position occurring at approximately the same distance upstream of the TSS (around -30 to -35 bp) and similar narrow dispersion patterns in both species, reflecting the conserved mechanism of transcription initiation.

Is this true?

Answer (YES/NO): NO